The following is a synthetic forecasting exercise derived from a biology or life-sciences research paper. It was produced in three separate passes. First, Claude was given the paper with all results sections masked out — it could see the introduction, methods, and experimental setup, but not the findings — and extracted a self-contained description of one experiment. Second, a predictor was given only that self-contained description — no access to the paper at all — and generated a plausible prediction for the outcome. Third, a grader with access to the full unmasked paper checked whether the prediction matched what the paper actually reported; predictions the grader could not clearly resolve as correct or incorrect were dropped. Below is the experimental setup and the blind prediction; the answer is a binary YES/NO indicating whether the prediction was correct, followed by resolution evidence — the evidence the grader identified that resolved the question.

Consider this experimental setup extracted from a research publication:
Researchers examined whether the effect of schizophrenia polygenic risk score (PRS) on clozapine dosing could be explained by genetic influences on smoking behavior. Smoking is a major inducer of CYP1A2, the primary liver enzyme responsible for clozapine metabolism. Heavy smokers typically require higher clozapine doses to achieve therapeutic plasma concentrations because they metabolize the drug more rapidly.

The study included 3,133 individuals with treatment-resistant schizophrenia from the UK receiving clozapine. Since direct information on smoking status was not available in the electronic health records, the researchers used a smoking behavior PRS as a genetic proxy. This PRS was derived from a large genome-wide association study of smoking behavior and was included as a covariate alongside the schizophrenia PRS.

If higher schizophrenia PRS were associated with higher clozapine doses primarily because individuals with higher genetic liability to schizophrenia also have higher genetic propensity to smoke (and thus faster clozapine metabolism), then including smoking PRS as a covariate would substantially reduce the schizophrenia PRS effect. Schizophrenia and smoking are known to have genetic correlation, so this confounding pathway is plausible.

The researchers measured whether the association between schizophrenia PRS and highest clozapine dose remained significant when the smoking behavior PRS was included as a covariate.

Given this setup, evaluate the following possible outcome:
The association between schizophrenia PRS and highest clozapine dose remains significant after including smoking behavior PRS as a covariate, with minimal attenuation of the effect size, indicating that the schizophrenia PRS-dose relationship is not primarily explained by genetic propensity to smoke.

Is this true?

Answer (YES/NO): YES